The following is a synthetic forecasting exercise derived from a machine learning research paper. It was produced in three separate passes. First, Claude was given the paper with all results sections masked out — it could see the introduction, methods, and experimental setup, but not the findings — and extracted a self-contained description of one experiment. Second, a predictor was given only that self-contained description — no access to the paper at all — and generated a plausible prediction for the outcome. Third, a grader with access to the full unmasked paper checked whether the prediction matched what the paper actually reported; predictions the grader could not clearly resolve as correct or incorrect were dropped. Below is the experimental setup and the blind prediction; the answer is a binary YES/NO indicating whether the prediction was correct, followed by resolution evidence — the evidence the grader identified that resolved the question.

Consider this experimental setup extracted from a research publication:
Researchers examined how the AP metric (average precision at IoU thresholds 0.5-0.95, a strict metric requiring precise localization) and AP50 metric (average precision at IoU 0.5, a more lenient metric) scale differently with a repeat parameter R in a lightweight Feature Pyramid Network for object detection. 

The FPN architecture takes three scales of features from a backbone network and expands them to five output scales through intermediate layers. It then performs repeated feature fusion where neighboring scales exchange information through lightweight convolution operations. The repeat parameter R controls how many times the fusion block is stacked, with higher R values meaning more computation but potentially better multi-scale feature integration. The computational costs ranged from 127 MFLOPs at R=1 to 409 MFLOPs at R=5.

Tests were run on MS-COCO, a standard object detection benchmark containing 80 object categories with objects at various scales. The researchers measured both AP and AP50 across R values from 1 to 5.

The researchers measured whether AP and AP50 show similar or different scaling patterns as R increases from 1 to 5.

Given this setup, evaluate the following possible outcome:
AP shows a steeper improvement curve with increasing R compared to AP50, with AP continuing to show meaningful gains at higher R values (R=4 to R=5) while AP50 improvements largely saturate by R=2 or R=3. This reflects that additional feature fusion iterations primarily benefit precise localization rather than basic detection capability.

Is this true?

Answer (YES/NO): NO